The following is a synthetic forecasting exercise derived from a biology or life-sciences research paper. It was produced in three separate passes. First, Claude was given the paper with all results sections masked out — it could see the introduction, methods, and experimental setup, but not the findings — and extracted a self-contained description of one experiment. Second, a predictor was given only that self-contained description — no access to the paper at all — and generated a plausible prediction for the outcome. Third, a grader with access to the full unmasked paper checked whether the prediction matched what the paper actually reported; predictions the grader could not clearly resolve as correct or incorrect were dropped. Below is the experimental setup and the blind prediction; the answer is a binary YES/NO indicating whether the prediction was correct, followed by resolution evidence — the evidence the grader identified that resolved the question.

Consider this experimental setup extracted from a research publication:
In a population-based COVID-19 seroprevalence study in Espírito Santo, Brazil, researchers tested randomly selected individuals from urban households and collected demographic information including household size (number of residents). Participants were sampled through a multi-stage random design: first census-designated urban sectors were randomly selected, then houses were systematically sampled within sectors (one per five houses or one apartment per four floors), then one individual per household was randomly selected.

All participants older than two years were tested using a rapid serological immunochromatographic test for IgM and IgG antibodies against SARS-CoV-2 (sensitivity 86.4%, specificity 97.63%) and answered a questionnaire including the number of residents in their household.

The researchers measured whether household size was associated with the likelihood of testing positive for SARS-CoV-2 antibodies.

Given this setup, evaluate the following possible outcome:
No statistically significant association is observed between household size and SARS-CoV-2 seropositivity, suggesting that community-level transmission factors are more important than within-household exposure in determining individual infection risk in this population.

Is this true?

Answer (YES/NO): NO